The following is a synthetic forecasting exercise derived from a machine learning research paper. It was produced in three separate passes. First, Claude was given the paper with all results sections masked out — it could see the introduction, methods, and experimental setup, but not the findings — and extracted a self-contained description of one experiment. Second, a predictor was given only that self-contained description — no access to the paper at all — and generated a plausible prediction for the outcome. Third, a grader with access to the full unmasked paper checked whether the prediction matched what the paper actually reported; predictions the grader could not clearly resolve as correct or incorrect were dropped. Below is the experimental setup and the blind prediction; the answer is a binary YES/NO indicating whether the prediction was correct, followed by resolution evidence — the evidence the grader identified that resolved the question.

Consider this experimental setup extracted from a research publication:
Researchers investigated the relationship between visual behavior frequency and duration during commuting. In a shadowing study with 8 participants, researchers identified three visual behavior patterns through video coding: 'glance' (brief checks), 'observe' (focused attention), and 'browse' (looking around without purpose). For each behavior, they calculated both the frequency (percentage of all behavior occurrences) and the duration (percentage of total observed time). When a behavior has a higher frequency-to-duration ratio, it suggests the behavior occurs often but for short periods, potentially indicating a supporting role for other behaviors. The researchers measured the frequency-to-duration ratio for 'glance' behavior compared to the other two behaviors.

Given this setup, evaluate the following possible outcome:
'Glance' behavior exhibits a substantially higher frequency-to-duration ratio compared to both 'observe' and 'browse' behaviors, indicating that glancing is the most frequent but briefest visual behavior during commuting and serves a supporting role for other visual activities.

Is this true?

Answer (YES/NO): NO